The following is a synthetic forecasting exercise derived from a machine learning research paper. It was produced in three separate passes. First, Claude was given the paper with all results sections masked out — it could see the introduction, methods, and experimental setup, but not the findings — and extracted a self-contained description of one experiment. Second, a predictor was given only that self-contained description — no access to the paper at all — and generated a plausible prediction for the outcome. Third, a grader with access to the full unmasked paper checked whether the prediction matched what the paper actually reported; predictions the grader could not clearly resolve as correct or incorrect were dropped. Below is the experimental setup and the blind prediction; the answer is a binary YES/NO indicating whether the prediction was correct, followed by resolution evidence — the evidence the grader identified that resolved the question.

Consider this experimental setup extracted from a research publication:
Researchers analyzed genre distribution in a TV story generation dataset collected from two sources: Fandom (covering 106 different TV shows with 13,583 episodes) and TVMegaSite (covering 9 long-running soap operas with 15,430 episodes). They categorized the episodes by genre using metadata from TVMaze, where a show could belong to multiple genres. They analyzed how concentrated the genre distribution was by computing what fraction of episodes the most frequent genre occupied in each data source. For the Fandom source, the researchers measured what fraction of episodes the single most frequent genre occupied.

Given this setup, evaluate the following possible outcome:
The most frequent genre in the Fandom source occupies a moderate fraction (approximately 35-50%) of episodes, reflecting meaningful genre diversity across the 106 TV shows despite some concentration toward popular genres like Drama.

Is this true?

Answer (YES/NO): NO